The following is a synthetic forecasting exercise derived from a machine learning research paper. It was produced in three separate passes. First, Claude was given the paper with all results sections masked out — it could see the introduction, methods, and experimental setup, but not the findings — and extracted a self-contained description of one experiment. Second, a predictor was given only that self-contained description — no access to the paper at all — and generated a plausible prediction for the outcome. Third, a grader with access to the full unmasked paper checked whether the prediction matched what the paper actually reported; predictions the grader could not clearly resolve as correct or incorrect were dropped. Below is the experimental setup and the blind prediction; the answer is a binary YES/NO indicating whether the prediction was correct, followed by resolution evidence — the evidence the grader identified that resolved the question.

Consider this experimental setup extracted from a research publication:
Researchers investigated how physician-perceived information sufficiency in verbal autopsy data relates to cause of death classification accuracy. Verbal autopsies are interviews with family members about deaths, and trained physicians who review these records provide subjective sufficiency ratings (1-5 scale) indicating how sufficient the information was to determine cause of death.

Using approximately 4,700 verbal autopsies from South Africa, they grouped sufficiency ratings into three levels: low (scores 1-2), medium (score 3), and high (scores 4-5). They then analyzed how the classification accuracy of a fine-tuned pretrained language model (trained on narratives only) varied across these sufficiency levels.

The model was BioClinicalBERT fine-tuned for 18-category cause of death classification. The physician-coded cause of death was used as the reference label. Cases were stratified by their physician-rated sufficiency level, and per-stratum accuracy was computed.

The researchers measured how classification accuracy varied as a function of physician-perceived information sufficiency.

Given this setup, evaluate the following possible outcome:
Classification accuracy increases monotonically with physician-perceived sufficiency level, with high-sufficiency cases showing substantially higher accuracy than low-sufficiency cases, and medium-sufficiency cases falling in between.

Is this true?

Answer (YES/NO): YES